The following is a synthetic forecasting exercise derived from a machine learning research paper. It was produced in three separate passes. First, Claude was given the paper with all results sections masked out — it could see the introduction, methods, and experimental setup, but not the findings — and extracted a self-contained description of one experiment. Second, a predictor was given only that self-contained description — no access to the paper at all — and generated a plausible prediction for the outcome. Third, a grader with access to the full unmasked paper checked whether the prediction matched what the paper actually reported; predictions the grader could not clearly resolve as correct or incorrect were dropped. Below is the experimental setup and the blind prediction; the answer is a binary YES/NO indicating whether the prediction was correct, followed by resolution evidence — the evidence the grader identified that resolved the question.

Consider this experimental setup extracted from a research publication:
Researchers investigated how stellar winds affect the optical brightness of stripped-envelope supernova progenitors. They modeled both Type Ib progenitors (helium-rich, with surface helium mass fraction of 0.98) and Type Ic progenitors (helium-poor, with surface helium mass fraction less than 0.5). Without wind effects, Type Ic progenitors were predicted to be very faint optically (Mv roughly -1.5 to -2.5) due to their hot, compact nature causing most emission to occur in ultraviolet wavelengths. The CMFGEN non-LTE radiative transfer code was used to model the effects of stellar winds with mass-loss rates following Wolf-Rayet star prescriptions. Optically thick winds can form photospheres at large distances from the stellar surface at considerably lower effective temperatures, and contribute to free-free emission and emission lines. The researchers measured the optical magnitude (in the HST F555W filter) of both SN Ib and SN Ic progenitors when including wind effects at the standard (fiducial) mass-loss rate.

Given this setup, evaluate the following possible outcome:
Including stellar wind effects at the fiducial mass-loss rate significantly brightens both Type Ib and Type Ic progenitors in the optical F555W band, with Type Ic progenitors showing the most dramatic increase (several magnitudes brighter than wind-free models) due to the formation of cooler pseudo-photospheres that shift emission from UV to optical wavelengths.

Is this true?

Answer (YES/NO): YES